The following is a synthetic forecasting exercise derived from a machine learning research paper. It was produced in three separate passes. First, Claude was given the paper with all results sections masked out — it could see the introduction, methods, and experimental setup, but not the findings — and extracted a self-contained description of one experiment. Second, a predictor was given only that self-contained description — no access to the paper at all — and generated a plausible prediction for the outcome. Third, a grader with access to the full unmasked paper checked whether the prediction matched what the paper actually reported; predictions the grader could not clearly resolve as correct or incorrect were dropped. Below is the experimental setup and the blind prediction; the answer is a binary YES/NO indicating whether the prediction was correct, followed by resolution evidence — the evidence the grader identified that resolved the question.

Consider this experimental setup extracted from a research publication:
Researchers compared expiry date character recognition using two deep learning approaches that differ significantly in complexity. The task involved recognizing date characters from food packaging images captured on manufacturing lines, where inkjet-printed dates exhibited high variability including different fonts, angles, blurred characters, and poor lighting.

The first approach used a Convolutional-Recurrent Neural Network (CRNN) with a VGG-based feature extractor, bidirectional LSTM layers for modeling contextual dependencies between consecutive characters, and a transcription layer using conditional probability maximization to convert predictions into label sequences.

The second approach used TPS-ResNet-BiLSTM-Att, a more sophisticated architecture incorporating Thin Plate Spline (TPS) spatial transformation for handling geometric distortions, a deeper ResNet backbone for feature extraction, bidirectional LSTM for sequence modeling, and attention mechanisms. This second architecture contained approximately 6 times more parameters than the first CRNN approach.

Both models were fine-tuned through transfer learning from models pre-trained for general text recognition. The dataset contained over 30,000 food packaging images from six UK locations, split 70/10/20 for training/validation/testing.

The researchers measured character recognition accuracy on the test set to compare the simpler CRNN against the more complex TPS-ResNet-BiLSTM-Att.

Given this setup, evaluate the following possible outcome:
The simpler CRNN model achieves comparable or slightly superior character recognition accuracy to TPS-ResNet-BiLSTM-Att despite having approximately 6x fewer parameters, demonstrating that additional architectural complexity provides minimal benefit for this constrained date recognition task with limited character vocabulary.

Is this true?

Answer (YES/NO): YES